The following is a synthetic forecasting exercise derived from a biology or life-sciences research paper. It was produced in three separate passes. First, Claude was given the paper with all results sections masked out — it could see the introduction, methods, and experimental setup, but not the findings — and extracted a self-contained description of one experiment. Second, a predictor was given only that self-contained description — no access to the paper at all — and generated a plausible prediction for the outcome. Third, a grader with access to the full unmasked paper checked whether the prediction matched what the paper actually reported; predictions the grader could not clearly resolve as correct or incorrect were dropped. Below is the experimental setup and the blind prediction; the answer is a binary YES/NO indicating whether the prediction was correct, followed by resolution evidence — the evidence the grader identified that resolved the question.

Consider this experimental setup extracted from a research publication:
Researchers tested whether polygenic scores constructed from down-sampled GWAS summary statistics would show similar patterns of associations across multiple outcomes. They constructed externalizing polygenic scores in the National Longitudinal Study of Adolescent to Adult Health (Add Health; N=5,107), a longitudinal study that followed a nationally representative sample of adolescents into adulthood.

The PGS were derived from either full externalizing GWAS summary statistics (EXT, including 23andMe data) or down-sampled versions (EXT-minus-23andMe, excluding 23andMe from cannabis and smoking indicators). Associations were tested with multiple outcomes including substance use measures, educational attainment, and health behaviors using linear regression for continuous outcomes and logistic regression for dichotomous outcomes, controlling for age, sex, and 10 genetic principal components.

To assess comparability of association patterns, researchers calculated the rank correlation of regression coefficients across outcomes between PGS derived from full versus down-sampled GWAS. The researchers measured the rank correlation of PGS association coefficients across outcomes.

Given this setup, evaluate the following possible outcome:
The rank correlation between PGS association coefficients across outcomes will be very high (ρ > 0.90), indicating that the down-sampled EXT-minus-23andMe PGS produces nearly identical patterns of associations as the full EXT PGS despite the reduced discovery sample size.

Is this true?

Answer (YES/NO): YES